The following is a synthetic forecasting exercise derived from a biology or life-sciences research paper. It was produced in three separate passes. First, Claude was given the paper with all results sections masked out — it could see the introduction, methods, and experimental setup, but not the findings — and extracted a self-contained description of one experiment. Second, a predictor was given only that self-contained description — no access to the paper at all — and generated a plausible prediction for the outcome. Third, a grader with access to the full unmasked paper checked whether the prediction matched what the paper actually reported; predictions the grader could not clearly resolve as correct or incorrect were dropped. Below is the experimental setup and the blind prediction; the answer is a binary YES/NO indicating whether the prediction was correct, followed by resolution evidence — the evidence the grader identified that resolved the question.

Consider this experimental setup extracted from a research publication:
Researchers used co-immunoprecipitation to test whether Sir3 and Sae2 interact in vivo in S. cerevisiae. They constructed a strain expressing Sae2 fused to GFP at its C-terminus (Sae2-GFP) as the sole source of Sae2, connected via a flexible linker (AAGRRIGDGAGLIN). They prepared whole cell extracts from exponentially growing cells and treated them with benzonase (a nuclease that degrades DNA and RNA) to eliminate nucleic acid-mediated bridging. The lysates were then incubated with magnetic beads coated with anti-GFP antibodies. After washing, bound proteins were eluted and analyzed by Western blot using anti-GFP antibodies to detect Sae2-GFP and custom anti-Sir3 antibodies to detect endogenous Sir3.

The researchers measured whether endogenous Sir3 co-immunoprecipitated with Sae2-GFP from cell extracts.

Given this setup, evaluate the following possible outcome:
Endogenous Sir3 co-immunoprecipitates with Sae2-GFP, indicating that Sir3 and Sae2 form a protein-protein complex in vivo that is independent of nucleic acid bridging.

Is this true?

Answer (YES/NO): YES